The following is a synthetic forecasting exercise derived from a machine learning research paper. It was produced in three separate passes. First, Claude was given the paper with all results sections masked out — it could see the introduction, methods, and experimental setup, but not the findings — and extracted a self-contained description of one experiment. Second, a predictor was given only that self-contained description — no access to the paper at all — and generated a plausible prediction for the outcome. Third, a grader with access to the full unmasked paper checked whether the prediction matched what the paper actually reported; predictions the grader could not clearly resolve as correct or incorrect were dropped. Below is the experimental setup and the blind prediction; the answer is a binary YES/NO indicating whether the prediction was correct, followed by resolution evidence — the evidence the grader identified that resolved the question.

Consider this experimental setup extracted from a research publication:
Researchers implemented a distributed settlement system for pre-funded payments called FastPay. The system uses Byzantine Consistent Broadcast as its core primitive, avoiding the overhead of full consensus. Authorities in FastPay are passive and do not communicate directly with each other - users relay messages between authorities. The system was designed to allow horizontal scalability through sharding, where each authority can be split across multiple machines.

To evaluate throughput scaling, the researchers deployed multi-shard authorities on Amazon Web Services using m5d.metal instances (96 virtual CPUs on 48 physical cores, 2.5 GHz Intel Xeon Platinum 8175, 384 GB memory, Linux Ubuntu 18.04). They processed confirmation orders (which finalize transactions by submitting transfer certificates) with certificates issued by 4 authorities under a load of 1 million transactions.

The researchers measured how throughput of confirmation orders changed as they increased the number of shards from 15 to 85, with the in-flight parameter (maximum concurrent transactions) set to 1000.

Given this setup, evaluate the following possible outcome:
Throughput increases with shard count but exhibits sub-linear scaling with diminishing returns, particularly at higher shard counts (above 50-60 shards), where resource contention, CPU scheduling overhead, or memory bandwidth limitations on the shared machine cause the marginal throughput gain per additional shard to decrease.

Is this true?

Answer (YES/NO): NO